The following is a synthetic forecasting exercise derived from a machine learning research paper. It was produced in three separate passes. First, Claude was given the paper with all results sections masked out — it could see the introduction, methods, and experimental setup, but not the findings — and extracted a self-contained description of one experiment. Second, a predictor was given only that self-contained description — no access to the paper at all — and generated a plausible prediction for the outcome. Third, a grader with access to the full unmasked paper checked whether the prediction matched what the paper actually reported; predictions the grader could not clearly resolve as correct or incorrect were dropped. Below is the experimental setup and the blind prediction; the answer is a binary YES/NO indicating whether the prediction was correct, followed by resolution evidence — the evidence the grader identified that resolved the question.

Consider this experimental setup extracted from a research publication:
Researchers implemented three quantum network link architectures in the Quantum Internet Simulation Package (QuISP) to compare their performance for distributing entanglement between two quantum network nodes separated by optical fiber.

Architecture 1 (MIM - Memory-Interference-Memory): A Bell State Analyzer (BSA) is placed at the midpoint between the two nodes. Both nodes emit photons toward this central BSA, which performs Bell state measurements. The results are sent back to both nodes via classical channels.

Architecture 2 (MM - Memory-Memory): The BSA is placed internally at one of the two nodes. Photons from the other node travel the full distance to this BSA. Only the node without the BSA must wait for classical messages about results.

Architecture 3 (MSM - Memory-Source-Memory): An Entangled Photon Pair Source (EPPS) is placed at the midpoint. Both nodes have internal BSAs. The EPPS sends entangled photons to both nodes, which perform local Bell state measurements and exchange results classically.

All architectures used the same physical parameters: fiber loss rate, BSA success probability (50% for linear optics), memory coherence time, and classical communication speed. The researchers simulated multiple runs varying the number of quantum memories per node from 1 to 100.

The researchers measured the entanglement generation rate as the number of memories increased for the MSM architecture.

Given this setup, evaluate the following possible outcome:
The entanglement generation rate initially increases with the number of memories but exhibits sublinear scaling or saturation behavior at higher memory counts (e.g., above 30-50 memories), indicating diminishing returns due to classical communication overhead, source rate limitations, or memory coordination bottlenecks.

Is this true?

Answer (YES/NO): NO